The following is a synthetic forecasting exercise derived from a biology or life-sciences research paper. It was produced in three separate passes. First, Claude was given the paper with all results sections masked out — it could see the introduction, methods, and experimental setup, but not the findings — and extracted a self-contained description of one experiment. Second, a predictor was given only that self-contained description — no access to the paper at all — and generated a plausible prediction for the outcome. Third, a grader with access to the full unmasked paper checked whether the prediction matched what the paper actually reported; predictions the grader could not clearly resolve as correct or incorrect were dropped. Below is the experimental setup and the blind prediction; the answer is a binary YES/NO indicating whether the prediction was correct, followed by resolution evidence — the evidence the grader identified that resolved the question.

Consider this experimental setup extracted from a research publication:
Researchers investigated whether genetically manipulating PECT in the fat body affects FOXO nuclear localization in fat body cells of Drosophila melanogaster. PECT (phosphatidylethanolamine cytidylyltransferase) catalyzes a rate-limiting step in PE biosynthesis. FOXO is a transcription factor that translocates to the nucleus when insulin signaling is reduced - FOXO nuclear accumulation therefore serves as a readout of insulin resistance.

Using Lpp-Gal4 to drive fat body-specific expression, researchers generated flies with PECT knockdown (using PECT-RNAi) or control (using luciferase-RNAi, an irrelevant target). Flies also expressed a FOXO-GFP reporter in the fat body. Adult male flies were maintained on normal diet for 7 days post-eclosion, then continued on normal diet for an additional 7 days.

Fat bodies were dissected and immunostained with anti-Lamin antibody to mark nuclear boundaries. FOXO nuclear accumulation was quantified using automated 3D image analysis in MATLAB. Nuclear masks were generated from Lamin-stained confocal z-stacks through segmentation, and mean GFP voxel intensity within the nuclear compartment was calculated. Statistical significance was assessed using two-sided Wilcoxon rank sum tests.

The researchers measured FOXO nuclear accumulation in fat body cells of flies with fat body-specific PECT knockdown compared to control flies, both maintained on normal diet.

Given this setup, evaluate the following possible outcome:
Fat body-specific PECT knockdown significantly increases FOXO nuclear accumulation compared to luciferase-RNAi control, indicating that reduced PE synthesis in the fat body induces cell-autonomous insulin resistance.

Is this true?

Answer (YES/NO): YES